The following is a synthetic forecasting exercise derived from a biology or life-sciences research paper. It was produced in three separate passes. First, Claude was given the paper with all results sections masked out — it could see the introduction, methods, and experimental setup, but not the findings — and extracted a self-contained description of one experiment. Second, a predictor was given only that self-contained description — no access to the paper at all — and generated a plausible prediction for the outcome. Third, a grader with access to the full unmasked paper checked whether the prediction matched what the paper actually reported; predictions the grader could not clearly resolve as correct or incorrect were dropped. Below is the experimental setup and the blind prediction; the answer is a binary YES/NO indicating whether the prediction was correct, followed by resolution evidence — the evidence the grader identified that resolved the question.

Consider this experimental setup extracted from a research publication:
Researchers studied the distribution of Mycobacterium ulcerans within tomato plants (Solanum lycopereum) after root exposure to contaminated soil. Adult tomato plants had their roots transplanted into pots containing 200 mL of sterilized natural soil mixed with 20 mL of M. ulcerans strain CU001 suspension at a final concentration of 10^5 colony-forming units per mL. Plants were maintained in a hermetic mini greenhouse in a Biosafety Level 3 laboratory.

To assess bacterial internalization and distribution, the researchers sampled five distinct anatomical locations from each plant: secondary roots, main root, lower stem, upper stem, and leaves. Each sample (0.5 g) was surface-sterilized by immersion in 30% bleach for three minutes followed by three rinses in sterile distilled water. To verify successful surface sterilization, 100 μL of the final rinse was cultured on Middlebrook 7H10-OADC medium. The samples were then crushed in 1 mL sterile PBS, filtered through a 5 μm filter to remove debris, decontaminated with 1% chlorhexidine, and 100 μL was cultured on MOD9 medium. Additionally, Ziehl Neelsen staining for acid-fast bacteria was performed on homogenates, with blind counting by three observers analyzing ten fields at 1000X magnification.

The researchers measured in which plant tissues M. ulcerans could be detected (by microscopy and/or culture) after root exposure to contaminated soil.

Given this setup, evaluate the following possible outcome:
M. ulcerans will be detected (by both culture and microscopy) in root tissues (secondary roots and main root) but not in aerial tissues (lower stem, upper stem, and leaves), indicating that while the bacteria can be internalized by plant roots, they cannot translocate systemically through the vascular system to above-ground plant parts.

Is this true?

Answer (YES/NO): NO